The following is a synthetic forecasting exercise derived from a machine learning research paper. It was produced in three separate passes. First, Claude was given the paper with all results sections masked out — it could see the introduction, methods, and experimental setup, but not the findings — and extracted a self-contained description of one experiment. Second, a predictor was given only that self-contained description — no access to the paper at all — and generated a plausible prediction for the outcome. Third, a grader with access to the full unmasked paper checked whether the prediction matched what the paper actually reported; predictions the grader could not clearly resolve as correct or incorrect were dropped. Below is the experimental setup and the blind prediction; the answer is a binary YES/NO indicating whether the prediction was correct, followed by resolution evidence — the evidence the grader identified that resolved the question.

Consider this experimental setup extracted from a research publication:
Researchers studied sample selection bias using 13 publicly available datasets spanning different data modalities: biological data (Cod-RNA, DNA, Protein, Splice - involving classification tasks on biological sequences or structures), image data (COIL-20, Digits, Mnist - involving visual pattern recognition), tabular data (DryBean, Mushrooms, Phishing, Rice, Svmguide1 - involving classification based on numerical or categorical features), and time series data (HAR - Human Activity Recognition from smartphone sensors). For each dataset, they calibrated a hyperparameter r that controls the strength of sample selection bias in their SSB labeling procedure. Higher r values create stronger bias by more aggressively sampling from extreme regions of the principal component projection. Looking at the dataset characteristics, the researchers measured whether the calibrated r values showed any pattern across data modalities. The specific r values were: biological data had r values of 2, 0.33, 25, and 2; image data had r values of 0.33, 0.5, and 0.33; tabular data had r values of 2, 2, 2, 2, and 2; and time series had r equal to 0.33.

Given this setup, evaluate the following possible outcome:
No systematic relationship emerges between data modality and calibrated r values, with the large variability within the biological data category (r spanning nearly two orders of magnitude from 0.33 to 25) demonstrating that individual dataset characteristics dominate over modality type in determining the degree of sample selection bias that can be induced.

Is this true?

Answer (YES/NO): NO